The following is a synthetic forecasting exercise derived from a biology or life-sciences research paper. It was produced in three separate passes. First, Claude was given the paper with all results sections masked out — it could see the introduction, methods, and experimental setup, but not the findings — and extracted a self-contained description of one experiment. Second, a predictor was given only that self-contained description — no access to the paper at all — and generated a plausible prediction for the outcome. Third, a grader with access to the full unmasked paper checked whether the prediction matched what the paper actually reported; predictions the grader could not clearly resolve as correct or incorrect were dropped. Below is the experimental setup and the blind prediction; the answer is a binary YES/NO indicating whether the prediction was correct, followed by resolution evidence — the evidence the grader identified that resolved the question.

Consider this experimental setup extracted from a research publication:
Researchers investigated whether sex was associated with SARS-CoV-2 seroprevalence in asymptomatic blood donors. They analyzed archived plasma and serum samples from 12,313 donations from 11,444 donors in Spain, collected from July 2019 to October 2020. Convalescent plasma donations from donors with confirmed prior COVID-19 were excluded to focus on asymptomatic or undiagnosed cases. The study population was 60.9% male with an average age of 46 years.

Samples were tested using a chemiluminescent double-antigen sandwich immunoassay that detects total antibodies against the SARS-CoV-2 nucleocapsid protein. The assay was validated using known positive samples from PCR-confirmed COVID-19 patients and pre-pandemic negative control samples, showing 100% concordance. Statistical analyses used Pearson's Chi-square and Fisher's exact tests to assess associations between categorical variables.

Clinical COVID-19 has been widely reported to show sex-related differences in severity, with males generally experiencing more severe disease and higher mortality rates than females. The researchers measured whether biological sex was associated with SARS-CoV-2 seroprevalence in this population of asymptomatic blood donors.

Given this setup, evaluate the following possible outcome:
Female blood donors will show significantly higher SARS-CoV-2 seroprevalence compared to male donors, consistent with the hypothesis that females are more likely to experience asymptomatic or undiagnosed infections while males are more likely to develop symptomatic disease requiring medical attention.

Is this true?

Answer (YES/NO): NO